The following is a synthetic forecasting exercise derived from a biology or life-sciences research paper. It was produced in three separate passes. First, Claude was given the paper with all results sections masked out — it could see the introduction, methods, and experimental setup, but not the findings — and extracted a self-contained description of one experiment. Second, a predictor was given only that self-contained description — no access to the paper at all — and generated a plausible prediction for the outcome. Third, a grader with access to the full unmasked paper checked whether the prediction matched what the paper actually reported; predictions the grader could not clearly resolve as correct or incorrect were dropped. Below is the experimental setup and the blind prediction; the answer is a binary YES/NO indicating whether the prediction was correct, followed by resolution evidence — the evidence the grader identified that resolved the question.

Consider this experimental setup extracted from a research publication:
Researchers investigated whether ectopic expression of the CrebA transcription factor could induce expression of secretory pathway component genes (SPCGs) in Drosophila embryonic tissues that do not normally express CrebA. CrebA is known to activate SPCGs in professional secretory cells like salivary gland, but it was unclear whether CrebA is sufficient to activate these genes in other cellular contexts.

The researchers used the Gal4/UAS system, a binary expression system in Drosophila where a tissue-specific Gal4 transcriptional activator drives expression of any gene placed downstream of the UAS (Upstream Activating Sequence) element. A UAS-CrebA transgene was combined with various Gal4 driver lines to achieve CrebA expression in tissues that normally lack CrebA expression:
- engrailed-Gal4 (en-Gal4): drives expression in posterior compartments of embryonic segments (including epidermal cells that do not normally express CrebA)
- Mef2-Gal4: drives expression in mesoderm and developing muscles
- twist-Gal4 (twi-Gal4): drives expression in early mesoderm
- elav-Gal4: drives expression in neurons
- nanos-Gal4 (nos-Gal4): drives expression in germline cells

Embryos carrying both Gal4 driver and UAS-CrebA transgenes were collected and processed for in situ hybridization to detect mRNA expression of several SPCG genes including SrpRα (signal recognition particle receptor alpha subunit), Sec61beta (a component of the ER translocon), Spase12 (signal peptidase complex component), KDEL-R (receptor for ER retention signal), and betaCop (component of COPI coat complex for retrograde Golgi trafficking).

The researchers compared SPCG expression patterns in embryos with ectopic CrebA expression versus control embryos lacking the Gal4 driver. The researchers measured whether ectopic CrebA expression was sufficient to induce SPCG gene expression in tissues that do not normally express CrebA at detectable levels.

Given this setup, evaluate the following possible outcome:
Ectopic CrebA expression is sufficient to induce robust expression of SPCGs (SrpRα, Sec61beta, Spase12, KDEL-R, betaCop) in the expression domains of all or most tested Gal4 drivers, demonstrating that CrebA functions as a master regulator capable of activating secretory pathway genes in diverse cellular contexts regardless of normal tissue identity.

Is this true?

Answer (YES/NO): NO